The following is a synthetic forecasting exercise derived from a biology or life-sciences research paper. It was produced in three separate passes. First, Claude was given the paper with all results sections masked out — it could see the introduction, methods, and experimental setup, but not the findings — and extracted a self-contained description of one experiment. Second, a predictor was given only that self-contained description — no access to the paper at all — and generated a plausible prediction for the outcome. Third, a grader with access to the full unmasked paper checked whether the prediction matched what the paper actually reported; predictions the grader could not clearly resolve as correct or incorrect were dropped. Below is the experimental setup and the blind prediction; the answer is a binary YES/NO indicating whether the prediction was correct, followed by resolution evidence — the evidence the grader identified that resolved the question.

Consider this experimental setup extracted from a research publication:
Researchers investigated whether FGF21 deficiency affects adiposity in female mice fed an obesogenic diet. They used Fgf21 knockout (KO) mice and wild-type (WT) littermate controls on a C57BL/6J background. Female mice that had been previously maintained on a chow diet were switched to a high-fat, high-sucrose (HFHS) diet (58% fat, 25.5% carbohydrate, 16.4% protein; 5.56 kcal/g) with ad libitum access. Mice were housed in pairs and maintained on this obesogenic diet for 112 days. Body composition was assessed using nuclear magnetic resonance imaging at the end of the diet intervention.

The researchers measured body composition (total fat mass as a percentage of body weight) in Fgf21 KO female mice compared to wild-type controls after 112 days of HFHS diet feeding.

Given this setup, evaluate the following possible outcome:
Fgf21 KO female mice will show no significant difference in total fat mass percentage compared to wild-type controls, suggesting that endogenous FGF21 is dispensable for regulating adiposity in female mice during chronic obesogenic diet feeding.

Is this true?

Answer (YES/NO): NO